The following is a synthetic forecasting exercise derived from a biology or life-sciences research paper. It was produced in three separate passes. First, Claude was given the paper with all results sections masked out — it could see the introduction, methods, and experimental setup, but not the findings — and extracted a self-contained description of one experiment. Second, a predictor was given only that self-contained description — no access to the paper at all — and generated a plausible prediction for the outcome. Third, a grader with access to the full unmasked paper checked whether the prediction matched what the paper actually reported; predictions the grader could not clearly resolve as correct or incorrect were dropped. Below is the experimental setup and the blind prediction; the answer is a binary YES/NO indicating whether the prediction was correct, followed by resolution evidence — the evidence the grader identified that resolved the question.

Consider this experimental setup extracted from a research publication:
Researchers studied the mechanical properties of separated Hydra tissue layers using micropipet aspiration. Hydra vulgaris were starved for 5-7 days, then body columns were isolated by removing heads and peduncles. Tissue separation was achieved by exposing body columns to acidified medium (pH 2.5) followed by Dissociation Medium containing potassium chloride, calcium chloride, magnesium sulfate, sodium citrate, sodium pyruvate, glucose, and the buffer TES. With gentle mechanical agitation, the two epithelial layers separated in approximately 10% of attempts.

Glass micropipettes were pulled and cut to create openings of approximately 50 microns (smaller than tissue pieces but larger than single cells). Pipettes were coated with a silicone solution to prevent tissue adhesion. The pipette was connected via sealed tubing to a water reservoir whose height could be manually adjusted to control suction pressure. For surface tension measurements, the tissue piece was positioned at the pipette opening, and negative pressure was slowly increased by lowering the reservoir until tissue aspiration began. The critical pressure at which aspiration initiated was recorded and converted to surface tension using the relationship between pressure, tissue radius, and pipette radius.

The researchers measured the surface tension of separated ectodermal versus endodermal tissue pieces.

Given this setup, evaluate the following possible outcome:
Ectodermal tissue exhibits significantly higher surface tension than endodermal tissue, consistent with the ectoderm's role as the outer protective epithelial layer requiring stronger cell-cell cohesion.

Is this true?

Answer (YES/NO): NO